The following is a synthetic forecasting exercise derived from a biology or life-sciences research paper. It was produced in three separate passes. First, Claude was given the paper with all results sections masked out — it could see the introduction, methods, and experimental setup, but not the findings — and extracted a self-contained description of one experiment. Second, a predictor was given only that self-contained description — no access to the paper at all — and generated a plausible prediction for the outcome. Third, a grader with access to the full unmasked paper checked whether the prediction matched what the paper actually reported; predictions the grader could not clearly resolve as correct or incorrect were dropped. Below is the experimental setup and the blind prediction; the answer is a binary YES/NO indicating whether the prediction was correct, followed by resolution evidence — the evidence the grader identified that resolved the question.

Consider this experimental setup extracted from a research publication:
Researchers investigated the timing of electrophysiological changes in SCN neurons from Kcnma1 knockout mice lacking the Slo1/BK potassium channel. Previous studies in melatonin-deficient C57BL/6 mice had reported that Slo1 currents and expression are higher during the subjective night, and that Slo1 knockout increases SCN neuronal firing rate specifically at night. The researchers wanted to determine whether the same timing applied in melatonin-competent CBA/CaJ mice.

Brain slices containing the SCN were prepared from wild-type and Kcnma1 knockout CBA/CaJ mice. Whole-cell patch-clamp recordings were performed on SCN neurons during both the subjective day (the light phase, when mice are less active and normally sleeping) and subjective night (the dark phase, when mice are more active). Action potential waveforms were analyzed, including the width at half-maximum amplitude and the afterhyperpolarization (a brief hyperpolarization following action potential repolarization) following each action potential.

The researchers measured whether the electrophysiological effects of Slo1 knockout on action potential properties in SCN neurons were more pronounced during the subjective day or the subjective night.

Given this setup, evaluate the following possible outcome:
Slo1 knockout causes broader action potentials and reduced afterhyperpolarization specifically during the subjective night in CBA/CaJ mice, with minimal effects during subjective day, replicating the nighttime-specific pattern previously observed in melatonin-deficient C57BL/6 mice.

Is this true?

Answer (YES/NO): NO